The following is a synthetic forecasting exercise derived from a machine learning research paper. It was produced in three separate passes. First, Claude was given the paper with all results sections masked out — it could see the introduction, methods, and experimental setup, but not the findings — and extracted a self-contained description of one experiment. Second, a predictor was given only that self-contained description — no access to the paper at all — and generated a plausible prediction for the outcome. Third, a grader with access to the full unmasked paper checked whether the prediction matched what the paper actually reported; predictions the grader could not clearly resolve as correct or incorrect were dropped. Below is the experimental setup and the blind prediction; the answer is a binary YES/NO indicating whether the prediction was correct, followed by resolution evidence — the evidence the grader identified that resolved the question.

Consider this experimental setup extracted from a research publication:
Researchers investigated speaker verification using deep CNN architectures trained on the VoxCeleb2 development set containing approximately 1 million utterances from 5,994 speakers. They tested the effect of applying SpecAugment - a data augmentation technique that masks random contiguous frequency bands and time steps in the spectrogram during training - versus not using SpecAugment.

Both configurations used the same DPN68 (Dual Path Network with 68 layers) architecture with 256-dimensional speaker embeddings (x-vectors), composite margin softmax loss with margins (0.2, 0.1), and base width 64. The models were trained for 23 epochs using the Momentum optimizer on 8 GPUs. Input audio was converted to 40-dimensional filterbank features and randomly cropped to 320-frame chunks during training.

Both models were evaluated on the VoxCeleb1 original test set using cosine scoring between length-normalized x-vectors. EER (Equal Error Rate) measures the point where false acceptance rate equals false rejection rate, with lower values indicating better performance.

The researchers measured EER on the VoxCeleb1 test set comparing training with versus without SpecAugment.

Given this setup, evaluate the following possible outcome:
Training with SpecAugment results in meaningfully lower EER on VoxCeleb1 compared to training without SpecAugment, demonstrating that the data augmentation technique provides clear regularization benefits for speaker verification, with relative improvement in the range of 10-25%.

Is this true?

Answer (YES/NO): NO